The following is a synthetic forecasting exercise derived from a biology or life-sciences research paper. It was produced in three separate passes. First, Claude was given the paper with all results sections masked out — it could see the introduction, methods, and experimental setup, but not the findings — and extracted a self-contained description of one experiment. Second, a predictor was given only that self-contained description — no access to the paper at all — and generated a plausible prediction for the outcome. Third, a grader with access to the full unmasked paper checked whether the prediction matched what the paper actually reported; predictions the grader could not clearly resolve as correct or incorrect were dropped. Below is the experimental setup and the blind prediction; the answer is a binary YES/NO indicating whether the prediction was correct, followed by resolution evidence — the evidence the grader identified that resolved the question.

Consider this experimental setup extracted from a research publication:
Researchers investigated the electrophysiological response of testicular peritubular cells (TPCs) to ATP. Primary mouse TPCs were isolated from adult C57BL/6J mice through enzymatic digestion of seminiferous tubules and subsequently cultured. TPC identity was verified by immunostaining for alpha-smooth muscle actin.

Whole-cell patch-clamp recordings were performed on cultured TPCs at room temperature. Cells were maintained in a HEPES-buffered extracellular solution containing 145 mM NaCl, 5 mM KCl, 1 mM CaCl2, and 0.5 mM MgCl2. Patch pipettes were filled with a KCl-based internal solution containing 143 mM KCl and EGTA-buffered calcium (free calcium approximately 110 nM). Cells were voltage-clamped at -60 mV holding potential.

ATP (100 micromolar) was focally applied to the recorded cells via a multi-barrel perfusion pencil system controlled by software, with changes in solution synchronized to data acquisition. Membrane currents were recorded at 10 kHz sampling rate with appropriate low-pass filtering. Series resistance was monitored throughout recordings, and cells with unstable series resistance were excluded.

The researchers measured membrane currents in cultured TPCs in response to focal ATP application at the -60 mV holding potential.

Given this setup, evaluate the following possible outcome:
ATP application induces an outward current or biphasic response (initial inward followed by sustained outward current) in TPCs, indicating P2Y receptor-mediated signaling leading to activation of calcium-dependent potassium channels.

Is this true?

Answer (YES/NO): NO